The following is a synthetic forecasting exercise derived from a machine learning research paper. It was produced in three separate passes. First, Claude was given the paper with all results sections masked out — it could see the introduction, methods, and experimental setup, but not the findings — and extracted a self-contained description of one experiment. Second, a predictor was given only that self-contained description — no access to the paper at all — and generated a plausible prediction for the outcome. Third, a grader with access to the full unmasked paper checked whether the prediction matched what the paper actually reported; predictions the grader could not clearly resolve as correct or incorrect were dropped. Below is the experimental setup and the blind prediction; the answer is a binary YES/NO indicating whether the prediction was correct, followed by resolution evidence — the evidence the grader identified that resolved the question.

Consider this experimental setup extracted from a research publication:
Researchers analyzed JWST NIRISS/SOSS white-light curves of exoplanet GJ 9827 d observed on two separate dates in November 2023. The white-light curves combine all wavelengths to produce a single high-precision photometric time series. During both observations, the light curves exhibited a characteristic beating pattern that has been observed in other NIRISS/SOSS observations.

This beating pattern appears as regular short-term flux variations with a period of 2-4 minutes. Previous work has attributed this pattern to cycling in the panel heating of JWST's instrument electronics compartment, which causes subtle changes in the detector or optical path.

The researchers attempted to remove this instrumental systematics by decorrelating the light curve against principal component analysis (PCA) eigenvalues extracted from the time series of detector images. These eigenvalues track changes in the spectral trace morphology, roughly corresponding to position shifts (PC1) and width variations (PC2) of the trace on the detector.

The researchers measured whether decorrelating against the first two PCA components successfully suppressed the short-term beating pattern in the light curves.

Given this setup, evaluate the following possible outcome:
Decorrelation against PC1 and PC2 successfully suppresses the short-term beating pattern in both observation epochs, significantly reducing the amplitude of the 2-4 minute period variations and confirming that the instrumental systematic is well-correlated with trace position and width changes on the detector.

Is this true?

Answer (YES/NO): YES